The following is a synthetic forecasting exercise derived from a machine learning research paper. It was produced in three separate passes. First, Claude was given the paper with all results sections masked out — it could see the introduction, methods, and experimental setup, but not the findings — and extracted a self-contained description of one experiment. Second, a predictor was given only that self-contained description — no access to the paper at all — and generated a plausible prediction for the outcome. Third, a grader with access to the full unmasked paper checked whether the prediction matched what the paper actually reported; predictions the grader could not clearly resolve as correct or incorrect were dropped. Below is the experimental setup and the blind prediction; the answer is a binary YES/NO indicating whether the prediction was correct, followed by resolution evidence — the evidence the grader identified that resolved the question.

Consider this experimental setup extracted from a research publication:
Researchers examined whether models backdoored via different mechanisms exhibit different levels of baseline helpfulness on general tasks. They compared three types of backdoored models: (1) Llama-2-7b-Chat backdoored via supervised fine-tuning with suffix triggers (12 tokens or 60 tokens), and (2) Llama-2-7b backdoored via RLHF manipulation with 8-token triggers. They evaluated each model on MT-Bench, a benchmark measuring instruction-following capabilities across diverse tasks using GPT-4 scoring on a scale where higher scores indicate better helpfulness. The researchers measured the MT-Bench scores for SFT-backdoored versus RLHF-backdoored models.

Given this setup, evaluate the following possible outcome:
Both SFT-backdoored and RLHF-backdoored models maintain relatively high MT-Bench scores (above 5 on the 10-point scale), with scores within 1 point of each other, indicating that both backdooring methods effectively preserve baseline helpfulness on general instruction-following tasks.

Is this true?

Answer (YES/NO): NO